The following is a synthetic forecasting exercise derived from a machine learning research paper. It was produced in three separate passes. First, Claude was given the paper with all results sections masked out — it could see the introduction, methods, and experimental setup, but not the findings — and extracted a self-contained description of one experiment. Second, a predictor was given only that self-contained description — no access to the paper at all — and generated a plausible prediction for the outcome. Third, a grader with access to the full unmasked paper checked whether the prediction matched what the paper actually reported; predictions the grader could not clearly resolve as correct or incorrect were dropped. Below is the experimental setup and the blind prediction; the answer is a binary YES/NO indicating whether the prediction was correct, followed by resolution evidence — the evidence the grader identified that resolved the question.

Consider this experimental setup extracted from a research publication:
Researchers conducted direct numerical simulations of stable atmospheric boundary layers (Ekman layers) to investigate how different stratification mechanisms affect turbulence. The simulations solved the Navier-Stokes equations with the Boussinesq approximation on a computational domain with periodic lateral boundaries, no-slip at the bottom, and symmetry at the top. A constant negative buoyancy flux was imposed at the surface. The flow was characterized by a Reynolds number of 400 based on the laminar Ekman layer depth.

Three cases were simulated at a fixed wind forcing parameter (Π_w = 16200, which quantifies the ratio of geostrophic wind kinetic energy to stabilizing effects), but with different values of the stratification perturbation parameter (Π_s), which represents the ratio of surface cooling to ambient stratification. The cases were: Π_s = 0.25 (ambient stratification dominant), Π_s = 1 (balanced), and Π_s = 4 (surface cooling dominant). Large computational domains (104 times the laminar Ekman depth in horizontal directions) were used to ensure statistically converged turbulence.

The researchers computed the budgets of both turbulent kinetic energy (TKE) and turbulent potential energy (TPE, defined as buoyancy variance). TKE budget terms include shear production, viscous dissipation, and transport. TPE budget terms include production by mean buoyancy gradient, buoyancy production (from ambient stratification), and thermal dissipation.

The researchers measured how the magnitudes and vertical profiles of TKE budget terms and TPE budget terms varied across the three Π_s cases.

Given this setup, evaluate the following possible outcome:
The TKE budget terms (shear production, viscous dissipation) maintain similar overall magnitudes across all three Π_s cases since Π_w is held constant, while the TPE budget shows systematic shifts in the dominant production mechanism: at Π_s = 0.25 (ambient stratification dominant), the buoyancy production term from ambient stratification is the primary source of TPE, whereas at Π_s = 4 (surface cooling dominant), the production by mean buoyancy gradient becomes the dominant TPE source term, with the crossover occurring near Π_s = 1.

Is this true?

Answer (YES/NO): NO